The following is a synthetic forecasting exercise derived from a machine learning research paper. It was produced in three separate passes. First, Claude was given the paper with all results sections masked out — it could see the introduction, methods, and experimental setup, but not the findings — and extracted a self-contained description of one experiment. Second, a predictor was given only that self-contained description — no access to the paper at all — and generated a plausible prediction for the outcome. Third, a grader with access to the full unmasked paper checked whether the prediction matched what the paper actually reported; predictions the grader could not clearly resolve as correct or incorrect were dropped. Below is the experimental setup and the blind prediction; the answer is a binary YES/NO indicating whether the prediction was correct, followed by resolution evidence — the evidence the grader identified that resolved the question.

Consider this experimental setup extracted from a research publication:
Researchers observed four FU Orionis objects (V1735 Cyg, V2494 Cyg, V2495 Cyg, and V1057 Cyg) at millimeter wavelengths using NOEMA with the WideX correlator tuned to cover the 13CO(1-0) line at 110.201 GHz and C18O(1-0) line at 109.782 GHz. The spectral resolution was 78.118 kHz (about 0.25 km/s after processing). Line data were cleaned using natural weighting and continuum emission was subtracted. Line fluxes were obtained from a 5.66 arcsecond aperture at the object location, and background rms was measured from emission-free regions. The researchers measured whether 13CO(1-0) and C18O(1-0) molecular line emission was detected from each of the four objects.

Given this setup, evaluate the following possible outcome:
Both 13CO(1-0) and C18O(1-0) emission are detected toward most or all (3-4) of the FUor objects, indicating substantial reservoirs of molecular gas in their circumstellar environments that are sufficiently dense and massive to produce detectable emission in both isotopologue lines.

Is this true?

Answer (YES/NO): YES